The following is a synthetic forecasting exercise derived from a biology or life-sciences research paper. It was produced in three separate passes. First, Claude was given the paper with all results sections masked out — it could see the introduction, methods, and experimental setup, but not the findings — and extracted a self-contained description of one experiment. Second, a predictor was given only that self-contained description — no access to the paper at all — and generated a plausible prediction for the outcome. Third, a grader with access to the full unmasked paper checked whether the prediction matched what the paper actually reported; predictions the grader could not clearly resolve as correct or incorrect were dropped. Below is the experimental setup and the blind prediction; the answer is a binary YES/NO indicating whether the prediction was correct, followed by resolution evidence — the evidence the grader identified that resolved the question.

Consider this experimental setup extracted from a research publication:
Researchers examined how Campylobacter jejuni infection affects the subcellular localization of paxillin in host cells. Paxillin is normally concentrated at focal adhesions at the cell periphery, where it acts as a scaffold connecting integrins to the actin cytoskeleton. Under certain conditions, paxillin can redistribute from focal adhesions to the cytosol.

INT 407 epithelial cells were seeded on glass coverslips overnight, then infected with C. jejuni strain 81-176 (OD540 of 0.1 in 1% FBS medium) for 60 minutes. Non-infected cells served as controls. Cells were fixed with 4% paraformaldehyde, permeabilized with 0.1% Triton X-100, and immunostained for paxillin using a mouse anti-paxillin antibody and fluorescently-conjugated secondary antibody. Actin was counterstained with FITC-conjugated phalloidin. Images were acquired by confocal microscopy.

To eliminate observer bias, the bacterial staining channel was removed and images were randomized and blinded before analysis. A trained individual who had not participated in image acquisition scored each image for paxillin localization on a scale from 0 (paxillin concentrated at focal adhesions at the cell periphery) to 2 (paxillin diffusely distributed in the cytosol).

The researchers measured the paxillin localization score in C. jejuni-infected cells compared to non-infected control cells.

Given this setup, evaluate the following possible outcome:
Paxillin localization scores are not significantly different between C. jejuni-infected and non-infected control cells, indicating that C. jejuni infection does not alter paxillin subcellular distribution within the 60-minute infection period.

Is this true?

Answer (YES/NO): NO